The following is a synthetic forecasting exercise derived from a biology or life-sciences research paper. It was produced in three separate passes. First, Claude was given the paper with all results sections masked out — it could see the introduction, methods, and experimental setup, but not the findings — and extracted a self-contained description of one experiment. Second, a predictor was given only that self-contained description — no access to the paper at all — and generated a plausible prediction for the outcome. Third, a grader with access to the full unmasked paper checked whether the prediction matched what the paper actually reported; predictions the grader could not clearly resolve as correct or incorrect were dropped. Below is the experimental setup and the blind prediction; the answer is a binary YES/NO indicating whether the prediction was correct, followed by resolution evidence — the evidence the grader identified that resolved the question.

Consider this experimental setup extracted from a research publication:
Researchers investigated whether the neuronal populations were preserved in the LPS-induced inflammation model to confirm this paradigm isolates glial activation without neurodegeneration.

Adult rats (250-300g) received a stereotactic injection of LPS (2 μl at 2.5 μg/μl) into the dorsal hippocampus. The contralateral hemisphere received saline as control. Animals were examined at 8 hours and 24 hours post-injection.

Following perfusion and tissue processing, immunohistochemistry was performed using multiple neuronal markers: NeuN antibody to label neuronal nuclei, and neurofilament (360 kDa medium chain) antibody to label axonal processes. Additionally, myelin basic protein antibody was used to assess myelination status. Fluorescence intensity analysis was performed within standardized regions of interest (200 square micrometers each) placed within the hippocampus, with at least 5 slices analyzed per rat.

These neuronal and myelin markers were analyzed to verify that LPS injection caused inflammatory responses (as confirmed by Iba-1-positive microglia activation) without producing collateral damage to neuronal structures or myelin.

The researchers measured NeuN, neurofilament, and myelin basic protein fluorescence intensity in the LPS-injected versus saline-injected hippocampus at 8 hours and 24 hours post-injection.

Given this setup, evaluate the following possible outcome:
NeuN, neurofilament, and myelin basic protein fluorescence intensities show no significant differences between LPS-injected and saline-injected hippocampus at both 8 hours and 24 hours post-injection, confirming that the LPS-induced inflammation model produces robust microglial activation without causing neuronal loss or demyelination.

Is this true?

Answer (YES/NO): YES